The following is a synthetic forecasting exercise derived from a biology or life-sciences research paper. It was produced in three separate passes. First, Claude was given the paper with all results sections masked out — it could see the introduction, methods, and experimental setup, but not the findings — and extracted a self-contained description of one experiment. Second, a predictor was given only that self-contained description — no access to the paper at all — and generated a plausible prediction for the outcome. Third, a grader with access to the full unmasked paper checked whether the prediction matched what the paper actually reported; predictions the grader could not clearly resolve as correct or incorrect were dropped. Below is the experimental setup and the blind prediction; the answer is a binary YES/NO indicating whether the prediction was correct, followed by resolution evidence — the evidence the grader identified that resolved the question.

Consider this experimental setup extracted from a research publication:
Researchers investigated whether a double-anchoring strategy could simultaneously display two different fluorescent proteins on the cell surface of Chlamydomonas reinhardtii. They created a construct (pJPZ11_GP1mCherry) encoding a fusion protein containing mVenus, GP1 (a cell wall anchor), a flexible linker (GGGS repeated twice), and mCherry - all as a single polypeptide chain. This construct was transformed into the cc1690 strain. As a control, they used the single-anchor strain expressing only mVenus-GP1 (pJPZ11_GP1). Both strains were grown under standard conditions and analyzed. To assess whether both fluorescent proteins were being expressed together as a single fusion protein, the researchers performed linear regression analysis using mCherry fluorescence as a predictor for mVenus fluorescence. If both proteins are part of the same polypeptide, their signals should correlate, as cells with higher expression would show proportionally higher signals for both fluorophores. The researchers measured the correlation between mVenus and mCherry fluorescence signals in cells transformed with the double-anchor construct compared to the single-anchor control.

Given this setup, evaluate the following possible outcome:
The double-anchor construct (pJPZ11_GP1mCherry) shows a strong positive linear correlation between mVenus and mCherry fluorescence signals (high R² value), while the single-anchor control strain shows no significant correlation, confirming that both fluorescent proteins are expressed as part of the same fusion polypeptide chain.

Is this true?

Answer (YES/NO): NO